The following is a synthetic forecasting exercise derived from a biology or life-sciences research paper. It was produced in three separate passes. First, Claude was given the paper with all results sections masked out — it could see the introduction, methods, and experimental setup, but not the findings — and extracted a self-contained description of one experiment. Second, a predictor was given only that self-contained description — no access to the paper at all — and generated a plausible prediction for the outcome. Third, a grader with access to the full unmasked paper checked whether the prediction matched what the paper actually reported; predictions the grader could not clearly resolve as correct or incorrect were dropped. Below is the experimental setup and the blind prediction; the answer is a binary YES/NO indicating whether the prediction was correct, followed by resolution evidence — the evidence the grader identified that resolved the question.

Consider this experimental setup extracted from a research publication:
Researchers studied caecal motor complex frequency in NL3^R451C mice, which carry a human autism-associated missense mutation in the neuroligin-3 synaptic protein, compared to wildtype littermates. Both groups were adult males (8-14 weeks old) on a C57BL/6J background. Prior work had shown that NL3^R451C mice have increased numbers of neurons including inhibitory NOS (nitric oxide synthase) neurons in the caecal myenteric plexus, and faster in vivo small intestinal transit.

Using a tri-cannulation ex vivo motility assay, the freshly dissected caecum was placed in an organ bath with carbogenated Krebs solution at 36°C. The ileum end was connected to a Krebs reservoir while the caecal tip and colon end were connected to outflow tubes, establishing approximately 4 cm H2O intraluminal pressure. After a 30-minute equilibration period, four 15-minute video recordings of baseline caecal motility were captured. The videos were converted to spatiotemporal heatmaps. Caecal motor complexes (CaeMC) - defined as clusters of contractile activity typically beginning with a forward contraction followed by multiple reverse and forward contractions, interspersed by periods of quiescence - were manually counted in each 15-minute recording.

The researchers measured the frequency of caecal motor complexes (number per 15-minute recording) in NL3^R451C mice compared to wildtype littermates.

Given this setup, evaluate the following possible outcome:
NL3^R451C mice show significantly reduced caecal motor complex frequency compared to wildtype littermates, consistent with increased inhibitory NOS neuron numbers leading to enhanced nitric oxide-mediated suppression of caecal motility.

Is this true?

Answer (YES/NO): NO